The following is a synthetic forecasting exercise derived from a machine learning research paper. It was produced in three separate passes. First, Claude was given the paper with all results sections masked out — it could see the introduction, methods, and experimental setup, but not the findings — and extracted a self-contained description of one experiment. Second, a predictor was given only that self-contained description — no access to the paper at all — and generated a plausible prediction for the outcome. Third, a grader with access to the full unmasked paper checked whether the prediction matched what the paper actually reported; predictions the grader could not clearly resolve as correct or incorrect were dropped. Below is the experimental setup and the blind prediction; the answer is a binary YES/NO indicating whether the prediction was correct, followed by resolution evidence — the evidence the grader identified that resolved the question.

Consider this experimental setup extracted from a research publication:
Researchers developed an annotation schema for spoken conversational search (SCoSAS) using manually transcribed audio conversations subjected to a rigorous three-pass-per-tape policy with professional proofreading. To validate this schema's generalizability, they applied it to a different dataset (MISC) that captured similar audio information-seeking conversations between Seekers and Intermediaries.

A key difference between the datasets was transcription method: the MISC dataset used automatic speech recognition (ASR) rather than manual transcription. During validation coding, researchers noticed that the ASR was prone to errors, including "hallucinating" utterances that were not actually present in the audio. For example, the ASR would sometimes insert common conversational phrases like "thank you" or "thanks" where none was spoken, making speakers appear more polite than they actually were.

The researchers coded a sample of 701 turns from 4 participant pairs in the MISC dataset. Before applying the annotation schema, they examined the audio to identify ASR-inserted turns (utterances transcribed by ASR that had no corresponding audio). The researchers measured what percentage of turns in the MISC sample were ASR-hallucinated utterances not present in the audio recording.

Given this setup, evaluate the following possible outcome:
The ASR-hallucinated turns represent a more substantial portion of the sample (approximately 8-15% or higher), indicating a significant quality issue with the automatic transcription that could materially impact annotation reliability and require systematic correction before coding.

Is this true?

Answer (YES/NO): NO